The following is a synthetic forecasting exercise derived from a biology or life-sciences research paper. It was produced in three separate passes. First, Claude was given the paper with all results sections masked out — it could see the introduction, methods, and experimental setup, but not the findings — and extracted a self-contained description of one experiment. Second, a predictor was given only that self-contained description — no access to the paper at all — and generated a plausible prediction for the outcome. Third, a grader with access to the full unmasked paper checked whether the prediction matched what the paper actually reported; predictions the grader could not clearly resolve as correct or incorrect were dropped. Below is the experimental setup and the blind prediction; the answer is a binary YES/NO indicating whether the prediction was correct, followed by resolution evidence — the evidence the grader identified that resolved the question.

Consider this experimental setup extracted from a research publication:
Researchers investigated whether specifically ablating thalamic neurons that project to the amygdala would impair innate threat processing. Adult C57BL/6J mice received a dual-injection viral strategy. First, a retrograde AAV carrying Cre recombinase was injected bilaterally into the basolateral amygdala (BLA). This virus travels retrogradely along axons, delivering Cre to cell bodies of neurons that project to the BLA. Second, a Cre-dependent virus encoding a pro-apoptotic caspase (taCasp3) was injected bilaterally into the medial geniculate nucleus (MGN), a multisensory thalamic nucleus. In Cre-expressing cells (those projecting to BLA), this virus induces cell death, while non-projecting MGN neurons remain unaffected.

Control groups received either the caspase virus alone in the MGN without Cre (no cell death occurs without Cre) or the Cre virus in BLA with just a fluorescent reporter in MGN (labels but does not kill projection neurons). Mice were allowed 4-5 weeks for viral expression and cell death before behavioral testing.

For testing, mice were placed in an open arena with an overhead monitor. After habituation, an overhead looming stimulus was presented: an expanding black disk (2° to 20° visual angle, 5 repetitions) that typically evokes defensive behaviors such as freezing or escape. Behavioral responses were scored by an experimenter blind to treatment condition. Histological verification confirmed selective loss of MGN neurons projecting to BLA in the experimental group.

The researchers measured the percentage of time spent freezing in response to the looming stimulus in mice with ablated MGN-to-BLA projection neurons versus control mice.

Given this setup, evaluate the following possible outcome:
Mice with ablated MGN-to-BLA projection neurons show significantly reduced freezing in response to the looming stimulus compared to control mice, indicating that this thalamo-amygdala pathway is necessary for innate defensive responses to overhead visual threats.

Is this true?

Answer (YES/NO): YES